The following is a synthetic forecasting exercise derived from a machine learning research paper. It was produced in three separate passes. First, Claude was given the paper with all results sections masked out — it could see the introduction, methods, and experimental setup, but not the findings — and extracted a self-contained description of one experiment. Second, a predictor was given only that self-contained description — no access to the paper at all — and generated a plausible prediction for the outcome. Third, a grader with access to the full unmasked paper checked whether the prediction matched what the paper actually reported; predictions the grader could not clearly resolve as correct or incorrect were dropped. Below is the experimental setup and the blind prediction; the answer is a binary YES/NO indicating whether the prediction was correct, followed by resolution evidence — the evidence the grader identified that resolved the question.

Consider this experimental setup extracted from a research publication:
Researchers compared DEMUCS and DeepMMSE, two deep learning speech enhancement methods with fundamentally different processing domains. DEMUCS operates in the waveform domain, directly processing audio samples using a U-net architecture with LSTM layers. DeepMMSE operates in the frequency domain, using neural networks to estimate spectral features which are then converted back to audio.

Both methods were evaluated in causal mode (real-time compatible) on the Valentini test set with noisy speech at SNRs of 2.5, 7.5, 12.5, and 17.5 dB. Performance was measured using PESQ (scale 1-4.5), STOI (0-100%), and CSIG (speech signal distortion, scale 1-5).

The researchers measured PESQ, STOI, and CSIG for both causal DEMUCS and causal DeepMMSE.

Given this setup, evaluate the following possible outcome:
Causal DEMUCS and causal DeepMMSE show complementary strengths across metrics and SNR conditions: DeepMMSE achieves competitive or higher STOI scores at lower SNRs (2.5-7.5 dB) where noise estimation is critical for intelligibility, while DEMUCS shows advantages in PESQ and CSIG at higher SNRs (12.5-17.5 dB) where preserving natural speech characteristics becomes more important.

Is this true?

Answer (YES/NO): NO